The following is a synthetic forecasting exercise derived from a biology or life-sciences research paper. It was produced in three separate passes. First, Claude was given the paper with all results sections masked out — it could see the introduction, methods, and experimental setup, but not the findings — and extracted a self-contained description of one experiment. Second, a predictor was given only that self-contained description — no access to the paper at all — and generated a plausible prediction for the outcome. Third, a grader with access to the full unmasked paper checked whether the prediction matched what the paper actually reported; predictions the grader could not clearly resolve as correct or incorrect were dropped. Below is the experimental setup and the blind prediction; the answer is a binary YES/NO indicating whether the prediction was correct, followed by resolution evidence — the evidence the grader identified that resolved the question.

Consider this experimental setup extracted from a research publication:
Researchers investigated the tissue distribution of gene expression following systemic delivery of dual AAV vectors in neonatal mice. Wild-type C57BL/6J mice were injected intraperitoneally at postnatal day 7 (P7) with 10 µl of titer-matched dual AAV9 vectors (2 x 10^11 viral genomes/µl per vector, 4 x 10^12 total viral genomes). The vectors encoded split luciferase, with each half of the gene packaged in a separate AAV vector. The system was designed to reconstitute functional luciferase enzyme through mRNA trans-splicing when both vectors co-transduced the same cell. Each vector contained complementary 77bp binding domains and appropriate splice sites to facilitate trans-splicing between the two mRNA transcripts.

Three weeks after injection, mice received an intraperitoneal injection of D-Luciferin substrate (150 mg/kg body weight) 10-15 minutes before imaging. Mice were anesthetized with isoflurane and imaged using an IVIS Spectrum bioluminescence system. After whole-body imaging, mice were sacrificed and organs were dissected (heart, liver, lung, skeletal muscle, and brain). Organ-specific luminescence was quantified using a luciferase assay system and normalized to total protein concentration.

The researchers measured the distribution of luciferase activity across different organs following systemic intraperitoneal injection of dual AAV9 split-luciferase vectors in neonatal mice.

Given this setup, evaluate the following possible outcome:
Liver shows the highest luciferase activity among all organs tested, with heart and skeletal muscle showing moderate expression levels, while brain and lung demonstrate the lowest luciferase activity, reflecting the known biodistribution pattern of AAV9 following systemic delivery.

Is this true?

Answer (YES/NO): NO